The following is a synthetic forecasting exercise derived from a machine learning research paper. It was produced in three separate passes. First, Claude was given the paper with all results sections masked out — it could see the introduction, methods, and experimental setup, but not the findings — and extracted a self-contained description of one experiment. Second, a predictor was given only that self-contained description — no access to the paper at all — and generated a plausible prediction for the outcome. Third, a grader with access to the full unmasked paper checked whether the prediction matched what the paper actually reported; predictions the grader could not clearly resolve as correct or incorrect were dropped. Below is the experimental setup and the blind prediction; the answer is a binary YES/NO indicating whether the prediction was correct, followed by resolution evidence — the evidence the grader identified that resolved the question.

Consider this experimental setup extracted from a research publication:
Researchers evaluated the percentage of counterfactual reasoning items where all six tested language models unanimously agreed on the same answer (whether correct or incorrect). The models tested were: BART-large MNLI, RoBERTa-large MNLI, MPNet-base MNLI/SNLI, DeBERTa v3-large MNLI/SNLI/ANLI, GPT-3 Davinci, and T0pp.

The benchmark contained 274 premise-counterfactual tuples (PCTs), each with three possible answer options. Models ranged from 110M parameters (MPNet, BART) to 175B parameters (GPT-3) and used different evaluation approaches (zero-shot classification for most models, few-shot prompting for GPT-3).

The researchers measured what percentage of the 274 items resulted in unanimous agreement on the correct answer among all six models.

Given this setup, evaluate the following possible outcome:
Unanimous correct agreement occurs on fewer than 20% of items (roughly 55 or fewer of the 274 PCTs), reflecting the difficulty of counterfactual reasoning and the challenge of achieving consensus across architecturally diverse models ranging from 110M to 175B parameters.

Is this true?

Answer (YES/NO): YES